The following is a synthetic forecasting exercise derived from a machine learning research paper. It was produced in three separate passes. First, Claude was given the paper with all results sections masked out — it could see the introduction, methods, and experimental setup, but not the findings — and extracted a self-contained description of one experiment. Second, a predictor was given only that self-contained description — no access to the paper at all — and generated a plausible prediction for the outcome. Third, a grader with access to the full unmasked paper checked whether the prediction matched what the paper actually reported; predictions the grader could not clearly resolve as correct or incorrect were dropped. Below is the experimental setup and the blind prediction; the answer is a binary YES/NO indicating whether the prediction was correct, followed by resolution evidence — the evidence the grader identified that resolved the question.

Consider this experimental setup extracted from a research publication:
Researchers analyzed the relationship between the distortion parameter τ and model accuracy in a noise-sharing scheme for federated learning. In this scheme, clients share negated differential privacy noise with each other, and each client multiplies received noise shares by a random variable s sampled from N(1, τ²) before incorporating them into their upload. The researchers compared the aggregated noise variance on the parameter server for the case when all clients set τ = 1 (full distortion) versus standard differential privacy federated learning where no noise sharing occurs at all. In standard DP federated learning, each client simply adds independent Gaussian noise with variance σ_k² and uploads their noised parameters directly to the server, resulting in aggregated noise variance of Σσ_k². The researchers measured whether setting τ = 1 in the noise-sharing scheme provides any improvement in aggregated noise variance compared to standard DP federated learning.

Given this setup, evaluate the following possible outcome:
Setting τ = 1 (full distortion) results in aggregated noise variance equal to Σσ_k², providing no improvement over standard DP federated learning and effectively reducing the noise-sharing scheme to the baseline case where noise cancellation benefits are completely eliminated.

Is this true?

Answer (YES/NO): YES